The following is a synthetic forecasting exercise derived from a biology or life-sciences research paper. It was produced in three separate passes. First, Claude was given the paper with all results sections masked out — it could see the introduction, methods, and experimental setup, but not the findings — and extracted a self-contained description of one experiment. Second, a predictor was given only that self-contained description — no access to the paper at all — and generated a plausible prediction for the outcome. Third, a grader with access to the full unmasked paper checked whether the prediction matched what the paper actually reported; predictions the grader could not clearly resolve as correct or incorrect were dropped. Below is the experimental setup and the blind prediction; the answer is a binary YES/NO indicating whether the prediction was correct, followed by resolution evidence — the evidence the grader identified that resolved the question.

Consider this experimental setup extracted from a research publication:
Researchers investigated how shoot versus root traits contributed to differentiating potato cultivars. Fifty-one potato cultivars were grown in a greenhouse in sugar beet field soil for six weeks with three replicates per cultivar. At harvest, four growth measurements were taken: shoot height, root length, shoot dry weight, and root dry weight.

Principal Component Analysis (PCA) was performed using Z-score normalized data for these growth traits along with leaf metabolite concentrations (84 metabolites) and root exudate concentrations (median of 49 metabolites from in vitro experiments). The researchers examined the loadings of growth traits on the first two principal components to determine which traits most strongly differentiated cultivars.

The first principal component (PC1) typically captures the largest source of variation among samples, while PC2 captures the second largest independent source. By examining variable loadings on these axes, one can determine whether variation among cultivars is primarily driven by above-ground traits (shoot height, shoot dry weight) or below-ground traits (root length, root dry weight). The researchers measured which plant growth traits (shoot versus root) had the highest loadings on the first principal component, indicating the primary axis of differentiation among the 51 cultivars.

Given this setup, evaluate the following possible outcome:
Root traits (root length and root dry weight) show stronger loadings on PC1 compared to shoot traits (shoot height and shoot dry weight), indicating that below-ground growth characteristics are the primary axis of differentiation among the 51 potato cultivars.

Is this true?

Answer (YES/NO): NO